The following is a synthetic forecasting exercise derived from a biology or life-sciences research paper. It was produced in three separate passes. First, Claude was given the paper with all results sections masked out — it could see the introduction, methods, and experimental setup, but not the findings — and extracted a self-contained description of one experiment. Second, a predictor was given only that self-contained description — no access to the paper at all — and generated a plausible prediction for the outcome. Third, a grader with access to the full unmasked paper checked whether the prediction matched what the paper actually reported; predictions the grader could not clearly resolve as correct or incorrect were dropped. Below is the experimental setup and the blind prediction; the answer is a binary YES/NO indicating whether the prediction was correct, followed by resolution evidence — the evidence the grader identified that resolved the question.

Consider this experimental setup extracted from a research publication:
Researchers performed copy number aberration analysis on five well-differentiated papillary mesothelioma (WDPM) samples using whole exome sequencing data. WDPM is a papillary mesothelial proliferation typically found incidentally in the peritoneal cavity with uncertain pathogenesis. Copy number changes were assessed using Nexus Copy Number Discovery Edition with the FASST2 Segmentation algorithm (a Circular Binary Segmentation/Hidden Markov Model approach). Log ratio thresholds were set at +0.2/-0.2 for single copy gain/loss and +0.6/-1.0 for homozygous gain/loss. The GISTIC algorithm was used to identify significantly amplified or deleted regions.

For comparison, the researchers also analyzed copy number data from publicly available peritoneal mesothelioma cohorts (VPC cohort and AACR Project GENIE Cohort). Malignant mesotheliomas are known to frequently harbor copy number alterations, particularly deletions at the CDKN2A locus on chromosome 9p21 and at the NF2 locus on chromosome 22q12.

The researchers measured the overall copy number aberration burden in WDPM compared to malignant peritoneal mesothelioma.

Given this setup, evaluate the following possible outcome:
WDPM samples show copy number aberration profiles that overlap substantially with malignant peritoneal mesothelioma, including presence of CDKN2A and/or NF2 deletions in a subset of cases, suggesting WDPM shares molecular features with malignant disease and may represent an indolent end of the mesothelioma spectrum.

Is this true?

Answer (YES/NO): NO